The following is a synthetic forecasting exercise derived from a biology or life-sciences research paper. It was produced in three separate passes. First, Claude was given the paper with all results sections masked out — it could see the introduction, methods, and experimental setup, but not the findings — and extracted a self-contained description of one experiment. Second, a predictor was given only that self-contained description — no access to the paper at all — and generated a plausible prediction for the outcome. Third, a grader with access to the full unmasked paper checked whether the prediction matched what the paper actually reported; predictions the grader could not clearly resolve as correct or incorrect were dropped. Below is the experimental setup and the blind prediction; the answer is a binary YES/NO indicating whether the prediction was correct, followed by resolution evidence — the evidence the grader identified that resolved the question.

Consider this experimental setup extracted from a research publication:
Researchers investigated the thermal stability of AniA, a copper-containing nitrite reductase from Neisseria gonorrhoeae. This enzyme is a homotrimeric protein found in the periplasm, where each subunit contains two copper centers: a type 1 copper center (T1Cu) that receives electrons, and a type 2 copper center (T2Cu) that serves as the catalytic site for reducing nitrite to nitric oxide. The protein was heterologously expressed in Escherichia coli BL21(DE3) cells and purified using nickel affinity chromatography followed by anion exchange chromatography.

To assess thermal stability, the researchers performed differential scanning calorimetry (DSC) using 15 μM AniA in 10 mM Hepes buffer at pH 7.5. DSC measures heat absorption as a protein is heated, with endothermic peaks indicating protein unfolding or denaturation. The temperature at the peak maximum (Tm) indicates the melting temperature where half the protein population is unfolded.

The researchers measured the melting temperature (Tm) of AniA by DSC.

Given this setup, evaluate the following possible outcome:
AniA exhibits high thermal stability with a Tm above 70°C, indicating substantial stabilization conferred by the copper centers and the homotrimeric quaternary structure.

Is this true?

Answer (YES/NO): YES